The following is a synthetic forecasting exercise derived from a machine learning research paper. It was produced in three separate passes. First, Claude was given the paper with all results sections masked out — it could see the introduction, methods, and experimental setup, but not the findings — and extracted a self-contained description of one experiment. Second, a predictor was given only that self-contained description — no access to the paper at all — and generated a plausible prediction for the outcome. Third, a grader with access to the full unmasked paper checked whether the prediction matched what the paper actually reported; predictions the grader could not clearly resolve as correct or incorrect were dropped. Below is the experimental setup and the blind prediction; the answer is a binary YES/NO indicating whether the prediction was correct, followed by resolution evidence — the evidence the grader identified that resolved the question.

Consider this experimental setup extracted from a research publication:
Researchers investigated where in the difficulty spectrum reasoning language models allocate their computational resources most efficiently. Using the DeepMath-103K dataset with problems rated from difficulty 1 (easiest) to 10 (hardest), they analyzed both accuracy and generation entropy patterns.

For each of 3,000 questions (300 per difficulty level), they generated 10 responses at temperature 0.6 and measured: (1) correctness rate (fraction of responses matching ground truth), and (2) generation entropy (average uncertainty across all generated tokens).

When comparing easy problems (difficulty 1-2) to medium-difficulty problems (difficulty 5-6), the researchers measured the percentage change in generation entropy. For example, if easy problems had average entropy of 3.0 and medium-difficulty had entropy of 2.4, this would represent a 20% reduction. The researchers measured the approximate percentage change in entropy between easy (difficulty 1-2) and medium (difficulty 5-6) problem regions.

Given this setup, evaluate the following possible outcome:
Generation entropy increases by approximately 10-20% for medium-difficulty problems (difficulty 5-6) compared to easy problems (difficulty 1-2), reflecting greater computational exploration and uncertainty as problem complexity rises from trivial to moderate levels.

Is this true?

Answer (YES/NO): NO